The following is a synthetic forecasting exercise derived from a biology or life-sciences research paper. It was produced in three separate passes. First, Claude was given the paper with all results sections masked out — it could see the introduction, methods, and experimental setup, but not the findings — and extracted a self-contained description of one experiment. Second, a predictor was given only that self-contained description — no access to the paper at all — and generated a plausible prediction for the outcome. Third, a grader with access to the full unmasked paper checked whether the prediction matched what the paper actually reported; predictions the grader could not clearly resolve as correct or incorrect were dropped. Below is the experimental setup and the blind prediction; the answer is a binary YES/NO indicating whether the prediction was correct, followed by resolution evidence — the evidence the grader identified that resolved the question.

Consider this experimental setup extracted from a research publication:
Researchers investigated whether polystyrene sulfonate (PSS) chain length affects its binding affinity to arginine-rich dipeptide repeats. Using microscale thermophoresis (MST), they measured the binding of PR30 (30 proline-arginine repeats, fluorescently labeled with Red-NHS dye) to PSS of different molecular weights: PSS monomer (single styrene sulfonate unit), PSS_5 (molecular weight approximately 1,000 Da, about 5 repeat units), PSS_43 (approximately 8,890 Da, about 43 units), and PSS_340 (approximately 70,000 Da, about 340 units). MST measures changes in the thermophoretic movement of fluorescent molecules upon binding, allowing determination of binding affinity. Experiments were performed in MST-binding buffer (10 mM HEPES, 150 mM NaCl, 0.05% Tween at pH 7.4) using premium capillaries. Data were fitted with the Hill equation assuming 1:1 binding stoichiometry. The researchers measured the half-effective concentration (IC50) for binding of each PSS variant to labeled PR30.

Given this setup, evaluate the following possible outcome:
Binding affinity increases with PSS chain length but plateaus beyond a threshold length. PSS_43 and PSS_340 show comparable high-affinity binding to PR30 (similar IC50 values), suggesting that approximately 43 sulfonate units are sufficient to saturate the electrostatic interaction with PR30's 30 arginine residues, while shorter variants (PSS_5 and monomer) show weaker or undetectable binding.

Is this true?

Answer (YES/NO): NO